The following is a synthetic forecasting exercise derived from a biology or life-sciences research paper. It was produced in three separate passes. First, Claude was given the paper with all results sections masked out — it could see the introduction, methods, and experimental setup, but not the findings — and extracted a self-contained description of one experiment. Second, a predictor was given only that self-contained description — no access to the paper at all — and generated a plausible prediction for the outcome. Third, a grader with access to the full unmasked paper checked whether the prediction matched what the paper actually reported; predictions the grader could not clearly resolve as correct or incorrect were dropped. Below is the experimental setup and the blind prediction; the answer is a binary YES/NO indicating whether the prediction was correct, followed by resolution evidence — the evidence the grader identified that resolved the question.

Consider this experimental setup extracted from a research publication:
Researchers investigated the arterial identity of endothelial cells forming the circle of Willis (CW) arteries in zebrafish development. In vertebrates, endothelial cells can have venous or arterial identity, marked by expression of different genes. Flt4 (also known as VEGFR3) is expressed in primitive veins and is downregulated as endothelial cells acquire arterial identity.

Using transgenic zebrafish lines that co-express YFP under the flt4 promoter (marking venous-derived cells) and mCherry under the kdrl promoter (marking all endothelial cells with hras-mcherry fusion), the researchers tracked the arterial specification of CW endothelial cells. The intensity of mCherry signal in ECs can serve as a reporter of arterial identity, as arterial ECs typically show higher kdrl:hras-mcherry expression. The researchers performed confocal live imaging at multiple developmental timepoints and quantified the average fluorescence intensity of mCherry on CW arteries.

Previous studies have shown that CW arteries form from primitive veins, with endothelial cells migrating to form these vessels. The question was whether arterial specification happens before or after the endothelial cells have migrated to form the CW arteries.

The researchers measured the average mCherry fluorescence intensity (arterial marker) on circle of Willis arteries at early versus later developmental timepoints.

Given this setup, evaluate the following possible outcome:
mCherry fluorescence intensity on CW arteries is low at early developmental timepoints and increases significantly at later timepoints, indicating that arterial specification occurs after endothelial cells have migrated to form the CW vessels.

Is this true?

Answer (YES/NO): YES